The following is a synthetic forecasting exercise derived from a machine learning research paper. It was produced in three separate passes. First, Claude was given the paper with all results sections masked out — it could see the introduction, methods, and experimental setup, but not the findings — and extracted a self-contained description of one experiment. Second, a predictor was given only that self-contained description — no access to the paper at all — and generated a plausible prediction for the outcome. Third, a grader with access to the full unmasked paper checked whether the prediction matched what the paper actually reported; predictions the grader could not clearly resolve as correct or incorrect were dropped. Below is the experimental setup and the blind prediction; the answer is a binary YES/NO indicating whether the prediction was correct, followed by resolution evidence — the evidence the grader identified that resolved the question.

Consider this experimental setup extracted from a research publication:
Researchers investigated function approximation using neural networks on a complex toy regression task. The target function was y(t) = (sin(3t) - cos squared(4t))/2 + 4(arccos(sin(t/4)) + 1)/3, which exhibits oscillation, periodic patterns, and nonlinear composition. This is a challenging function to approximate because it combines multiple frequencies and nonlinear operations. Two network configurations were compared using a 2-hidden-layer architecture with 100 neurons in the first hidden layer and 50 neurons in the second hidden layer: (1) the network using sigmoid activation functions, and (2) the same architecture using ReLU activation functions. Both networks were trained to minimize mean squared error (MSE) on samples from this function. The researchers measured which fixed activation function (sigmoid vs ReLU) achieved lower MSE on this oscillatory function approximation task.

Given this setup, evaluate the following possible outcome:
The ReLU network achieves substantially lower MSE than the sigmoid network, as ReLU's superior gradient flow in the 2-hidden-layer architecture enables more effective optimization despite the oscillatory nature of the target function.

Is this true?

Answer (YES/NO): YES